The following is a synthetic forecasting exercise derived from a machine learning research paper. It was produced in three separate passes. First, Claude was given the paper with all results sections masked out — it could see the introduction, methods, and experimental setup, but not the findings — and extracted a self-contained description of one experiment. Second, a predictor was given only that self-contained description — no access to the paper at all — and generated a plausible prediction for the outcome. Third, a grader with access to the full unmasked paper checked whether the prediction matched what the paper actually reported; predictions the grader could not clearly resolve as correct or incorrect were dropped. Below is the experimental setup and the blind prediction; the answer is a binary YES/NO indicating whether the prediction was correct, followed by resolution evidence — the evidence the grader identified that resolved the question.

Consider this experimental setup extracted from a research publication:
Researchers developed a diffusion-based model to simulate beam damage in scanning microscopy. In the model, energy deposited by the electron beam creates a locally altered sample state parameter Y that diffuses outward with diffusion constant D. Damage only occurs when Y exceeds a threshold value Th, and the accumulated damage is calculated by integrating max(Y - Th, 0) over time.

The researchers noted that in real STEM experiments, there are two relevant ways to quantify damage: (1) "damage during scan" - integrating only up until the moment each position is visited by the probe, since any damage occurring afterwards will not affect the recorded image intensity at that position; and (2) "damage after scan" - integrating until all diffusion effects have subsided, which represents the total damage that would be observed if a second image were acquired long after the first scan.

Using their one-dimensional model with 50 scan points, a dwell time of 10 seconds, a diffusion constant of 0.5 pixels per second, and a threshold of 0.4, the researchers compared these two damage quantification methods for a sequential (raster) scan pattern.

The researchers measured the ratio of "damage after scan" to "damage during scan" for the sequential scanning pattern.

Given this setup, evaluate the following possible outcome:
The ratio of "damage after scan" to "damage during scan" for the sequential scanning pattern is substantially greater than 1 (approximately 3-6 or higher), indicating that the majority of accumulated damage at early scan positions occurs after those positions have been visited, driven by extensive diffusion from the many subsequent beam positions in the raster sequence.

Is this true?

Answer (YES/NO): NO